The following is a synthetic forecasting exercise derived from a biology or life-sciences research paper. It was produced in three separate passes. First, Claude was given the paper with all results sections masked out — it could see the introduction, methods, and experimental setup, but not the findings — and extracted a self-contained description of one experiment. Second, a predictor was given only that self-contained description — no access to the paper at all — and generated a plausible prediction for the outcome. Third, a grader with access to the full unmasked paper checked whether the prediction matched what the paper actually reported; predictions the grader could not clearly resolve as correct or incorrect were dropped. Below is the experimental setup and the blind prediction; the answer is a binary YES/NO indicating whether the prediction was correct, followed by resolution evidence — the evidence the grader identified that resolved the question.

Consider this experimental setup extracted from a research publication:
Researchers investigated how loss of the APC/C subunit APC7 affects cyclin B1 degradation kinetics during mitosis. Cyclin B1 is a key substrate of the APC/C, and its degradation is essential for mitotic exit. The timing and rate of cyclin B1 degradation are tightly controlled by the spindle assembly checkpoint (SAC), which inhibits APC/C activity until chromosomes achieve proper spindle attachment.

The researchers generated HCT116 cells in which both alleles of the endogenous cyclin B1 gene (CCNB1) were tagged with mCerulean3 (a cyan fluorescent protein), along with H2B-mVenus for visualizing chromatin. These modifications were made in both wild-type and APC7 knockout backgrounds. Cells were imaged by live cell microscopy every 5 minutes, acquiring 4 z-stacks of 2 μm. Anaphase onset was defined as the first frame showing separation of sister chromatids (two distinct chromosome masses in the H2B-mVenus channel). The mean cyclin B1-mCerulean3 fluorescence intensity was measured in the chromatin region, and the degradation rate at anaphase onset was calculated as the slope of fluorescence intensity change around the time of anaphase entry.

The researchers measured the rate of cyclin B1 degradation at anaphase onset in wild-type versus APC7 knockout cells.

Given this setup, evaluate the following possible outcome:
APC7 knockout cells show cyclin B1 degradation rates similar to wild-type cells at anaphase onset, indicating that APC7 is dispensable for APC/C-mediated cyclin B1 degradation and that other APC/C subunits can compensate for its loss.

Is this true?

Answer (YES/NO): YES